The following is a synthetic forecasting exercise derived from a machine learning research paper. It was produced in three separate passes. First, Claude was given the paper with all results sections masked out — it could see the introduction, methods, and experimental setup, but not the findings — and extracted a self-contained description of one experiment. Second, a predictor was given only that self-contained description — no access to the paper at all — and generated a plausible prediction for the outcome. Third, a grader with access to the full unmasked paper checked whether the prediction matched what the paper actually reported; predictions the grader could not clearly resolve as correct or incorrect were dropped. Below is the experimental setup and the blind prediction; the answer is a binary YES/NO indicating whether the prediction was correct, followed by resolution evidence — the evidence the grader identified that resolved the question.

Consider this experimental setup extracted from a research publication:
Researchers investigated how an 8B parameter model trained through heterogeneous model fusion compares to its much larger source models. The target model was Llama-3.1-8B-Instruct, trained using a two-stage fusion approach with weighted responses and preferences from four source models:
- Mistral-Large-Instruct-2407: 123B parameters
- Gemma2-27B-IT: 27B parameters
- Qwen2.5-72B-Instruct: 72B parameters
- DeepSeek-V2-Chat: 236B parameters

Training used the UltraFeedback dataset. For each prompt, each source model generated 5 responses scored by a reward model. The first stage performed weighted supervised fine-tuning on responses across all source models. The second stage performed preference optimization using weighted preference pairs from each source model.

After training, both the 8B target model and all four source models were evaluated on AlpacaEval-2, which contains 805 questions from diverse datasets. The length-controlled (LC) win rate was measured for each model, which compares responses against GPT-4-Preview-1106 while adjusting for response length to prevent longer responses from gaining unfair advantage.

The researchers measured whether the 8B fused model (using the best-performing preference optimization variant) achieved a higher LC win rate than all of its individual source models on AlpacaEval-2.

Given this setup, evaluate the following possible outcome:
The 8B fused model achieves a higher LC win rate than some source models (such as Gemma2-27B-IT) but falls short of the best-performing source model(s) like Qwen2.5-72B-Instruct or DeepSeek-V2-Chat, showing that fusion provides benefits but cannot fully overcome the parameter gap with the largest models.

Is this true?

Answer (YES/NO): NO